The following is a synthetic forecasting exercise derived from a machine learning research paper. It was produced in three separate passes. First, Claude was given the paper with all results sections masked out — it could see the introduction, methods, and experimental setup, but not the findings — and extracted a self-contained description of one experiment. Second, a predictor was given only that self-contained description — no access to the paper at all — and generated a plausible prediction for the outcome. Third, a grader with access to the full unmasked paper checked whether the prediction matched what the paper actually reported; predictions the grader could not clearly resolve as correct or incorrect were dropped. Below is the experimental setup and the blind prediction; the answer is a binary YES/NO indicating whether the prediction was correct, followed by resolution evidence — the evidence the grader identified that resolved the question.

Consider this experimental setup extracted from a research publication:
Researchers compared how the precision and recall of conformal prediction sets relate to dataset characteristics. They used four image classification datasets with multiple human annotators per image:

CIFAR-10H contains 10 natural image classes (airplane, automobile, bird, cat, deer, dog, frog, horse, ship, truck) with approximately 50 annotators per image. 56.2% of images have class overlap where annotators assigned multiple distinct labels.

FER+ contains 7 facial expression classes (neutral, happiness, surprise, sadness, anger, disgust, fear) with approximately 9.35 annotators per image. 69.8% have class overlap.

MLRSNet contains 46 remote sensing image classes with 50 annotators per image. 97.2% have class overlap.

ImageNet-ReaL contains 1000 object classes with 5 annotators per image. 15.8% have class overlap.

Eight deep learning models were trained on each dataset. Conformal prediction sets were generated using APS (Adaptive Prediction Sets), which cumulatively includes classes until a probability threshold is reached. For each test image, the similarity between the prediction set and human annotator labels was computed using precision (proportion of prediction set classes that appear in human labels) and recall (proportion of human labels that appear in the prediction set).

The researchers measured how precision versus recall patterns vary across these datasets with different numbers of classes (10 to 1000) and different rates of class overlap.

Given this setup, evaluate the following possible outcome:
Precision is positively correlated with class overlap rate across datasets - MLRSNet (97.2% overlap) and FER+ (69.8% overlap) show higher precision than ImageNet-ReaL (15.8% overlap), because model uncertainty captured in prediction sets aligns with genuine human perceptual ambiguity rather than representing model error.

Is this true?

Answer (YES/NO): NO